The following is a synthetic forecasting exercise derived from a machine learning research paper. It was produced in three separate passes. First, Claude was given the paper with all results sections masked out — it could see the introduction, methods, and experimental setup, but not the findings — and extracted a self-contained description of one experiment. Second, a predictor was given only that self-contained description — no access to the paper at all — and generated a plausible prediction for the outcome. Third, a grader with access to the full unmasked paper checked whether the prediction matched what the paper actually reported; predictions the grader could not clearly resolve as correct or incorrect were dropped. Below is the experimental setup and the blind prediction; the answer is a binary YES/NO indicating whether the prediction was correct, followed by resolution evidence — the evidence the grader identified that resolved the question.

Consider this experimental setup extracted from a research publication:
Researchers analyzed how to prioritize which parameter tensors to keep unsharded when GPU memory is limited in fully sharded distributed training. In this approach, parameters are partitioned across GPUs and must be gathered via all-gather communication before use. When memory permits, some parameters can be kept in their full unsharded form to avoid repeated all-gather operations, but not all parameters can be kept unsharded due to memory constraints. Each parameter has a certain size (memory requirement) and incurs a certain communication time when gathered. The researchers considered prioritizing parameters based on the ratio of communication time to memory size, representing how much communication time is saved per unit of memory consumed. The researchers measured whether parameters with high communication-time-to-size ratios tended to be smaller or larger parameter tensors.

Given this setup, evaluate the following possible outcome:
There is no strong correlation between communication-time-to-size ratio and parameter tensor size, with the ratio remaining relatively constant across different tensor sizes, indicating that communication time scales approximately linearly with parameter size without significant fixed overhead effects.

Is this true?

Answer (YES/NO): NO